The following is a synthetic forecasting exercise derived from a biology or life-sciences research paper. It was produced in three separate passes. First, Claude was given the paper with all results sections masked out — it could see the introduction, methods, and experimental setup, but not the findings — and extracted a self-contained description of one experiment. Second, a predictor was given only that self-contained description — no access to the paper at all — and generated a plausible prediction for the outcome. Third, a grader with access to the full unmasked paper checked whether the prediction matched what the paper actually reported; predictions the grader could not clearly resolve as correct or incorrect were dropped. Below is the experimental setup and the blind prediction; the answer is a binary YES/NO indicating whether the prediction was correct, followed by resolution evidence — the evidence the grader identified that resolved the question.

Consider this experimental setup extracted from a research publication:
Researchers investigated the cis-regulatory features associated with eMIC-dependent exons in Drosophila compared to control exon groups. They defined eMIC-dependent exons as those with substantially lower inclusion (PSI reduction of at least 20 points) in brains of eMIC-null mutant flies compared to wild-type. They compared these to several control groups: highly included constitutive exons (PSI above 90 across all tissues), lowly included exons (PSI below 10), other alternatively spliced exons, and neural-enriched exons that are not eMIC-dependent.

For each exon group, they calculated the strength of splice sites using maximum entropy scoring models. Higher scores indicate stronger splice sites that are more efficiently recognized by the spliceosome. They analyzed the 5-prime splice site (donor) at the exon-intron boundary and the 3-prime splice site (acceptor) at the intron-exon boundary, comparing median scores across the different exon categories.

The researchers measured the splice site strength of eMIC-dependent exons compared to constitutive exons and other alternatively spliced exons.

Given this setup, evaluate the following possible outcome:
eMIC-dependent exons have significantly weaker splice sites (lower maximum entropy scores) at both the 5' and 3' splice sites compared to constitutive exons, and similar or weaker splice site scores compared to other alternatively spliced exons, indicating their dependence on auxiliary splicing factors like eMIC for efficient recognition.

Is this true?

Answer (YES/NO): YES